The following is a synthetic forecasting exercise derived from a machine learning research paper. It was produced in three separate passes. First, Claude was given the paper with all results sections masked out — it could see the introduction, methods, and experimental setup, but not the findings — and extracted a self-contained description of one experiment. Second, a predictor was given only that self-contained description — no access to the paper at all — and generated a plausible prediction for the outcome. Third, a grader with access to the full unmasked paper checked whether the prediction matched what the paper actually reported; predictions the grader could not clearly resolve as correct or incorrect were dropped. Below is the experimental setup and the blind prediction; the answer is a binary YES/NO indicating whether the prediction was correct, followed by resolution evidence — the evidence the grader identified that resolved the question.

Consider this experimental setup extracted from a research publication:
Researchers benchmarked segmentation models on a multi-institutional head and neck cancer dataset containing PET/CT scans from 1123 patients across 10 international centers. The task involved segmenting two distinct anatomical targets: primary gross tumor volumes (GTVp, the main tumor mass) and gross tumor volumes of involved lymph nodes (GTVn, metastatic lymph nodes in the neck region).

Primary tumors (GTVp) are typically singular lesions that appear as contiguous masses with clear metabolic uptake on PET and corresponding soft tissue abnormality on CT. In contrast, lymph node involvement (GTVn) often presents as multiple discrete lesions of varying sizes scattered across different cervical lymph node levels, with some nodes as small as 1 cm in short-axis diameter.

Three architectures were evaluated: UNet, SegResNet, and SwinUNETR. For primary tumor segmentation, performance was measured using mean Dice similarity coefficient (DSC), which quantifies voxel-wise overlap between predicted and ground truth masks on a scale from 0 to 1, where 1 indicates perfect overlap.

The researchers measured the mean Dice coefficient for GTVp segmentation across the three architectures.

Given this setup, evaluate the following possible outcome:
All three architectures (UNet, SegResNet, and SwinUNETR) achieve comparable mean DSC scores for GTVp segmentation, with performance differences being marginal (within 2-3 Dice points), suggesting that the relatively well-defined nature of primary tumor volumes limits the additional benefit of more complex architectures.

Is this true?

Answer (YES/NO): NO